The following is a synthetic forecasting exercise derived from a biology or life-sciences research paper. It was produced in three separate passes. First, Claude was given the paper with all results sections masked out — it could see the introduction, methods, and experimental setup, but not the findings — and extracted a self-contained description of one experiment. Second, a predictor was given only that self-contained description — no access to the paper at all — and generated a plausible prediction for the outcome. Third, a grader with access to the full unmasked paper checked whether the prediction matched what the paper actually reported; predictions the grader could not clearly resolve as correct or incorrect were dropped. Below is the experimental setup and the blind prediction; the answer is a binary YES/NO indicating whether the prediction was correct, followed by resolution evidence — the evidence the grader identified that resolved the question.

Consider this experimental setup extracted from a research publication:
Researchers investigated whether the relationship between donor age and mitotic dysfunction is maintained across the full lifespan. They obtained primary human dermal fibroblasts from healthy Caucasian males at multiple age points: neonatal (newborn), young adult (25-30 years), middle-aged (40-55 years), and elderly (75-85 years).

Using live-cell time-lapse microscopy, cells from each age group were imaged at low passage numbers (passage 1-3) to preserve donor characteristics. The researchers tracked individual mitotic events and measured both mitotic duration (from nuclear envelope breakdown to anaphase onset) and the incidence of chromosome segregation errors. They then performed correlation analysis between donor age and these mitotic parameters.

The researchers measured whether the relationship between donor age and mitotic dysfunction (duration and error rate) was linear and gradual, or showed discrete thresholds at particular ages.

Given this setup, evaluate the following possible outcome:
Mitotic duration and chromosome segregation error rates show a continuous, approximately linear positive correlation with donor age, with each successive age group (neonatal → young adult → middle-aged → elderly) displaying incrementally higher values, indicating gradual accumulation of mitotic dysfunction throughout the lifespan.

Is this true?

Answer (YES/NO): YES